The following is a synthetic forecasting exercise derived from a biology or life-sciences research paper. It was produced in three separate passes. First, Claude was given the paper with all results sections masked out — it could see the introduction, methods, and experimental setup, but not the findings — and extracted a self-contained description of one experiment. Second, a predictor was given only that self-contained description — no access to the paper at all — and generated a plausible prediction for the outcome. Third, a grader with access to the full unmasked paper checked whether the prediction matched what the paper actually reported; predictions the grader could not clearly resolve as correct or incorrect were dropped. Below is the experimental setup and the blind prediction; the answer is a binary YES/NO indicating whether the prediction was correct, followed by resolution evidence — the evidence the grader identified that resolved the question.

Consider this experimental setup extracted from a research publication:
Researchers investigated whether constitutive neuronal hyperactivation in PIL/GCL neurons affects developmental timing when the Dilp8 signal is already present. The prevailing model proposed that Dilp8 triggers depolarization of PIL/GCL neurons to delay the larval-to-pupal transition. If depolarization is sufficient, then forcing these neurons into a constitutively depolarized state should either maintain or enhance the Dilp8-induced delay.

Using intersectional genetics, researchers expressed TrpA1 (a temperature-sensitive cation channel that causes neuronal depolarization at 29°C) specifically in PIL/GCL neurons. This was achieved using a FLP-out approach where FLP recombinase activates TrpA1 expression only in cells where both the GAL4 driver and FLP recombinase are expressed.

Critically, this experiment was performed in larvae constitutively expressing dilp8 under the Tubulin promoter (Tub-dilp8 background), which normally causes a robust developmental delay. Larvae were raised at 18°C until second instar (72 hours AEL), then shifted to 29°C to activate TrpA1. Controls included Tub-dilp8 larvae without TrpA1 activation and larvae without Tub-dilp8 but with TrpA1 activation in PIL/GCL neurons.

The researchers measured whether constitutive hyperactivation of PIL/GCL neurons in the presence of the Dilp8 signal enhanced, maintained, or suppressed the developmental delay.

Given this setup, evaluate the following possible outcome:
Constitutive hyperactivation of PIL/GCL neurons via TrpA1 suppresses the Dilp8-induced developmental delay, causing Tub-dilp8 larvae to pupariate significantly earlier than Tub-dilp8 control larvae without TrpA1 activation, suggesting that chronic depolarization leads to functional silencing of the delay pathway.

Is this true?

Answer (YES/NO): YES